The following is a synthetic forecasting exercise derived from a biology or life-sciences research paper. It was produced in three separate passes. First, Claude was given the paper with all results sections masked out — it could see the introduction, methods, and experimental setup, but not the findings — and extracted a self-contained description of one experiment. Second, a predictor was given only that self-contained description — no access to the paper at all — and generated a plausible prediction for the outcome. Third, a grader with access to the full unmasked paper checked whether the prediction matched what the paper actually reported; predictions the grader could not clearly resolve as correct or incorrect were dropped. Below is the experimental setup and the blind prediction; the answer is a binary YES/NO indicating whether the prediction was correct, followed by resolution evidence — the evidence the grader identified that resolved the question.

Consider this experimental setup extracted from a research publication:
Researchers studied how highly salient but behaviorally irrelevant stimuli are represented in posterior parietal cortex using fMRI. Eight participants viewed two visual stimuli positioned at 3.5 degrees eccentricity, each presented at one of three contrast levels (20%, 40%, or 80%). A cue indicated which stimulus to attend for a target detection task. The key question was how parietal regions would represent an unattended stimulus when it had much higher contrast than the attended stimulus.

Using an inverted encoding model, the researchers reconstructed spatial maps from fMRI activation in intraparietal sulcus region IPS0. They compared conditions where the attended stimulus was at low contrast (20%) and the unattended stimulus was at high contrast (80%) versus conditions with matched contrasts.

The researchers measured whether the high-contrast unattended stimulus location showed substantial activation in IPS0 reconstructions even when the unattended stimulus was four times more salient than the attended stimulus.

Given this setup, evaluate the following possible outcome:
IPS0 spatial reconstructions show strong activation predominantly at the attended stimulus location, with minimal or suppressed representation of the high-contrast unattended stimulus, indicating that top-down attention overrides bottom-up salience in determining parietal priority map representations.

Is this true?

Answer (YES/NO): YES